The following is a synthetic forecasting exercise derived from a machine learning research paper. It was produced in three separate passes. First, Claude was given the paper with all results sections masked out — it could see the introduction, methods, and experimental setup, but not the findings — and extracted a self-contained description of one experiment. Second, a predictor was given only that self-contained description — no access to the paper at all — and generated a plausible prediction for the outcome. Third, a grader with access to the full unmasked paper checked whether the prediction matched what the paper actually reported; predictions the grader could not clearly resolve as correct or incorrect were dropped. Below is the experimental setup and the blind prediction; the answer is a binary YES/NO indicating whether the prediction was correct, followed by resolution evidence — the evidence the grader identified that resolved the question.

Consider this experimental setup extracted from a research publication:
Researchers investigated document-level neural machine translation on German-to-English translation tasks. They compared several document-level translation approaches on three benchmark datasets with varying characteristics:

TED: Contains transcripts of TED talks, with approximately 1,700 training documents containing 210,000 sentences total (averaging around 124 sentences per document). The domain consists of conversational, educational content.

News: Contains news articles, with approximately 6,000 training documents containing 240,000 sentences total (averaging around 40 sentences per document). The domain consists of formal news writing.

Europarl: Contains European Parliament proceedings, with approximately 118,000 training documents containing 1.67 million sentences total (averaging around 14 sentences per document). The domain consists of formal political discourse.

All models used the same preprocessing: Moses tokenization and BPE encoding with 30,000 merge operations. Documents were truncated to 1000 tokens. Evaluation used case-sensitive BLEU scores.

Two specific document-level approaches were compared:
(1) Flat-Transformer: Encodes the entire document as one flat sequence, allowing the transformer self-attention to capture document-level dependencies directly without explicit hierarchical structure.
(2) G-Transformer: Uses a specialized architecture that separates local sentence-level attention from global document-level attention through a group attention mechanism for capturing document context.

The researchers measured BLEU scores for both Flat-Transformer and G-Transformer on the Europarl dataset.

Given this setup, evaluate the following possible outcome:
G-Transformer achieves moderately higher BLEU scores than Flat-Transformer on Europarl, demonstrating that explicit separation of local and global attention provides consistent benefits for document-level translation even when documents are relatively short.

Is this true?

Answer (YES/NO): YES